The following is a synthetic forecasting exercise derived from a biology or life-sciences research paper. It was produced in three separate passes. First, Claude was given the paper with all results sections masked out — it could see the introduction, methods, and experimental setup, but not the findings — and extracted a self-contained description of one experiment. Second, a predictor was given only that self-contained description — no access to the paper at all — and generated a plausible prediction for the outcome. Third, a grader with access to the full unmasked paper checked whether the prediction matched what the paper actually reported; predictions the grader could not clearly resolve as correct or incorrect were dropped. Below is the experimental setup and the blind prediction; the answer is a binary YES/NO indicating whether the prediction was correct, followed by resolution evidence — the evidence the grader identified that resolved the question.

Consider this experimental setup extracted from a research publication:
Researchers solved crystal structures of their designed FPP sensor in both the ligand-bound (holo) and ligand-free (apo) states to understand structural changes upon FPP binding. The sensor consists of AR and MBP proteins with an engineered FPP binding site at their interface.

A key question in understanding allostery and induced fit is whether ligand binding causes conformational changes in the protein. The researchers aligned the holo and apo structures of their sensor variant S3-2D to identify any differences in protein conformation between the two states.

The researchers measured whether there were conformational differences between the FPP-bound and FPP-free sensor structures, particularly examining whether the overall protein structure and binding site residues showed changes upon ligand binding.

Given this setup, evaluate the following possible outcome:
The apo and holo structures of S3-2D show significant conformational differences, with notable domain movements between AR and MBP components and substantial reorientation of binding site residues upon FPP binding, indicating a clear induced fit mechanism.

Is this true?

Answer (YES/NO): NO